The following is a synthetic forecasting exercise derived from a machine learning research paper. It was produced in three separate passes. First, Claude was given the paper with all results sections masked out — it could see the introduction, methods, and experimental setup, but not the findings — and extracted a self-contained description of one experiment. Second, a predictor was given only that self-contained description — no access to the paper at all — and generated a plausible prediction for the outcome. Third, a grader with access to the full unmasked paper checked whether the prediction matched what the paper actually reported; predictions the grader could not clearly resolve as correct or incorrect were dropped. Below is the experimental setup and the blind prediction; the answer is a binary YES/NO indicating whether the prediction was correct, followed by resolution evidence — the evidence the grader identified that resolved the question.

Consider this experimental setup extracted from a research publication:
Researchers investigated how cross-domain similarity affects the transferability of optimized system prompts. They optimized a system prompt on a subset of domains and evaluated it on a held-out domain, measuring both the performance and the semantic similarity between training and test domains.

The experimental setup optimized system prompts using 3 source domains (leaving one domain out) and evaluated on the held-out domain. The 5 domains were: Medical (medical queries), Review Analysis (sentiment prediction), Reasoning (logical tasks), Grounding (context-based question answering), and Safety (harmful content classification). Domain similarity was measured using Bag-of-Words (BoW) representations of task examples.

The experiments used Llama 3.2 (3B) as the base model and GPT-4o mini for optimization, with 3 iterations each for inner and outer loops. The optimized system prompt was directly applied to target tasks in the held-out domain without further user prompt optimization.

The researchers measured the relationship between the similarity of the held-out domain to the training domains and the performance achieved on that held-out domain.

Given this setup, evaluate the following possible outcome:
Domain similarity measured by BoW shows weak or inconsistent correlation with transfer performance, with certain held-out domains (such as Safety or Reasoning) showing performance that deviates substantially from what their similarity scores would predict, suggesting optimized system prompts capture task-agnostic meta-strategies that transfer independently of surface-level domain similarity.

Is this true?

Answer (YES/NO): NO